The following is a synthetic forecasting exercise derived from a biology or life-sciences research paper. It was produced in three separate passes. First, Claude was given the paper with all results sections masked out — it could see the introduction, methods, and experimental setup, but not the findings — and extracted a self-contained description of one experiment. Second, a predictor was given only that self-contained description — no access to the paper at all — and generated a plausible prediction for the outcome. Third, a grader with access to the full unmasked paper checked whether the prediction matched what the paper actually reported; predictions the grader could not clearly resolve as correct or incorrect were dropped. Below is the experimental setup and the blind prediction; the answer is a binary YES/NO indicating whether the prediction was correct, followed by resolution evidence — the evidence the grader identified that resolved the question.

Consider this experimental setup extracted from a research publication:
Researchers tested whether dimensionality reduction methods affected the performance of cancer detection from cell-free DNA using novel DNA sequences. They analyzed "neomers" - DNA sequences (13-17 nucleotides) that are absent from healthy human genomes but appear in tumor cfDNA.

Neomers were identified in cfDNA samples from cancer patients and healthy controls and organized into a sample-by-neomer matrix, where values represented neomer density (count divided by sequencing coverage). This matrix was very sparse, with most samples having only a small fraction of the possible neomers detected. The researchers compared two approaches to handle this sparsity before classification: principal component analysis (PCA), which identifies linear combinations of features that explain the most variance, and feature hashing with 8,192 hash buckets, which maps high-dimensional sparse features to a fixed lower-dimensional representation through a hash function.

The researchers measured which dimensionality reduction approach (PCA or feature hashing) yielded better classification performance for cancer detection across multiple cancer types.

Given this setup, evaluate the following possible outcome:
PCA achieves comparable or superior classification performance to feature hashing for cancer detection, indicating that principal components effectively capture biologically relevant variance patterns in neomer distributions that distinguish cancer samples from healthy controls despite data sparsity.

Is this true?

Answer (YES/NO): NO